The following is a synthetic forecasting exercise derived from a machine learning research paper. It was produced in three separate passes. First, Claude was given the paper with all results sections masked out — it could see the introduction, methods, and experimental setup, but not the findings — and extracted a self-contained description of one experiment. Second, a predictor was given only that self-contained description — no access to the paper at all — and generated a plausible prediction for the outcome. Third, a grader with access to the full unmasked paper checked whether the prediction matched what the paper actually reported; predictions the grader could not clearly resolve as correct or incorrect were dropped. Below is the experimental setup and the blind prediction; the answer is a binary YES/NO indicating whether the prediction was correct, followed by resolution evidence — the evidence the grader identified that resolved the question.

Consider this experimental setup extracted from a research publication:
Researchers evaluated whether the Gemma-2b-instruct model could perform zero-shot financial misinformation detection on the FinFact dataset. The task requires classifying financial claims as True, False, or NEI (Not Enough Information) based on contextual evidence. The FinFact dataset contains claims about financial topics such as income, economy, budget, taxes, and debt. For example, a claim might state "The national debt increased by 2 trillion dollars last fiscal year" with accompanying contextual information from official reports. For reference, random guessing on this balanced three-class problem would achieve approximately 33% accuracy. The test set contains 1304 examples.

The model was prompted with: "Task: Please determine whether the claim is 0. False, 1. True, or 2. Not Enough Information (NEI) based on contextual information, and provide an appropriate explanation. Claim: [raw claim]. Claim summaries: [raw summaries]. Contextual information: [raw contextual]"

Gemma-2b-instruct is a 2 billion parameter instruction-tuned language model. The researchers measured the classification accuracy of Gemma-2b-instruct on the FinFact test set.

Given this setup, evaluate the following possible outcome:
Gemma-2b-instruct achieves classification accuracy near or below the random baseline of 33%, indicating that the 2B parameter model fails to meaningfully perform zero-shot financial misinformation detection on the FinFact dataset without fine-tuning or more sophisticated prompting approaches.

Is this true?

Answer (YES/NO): YES